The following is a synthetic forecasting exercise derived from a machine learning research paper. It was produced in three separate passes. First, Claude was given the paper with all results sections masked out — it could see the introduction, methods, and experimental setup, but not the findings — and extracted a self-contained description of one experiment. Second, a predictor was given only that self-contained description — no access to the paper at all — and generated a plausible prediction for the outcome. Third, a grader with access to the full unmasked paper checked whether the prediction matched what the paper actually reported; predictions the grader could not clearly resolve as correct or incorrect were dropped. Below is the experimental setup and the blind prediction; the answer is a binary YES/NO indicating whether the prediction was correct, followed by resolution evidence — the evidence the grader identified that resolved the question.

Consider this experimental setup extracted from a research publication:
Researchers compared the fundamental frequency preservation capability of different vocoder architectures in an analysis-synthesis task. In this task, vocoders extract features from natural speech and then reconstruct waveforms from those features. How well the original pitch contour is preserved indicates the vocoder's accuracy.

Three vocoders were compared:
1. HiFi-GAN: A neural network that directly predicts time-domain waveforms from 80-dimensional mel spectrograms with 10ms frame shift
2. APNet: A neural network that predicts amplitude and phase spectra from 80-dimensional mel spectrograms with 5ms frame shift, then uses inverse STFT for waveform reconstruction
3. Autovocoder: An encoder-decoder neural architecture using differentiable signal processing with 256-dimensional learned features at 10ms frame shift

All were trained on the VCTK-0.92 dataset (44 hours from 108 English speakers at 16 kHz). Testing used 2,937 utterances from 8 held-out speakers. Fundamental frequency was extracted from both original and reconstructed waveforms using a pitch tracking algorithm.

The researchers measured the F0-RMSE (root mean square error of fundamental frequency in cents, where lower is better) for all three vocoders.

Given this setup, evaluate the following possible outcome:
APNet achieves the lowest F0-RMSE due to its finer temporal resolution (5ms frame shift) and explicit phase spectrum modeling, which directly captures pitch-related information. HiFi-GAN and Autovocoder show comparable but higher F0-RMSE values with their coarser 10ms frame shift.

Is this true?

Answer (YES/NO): YES